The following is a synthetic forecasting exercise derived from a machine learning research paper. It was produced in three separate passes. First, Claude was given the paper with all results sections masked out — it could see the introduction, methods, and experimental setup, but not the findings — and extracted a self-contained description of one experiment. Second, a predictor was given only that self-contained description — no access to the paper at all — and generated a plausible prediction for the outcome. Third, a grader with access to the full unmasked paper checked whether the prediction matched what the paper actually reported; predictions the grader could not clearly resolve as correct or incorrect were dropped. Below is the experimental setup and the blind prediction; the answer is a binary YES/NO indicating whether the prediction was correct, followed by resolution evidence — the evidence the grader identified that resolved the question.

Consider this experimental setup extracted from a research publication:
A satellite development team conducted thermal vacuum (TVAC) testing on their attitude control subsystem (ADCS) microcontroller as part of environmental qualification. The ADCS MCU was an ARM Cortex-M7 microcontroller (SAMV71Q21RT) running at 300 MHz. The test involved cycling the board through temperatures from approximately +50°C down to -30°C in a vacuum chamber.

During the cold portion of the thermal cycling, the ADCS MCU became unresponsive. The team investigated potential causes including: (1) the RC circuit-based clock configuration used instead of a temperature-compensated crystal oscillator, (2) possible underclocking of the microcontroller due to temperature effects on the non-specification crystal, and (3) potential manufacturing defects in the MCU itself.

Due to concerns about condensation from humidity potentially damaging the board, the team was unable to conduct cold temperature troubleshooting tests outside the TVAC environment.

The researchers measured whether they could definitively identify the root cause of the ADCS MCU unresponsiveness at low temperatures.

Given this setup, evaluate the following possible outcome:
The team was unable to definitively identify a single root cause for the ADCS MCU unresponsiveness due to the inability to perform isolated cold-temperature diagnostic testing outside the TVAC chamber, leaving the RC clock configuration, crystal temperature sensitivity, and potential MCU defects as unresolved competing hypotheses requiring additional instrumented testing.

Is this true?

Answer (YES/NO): YES